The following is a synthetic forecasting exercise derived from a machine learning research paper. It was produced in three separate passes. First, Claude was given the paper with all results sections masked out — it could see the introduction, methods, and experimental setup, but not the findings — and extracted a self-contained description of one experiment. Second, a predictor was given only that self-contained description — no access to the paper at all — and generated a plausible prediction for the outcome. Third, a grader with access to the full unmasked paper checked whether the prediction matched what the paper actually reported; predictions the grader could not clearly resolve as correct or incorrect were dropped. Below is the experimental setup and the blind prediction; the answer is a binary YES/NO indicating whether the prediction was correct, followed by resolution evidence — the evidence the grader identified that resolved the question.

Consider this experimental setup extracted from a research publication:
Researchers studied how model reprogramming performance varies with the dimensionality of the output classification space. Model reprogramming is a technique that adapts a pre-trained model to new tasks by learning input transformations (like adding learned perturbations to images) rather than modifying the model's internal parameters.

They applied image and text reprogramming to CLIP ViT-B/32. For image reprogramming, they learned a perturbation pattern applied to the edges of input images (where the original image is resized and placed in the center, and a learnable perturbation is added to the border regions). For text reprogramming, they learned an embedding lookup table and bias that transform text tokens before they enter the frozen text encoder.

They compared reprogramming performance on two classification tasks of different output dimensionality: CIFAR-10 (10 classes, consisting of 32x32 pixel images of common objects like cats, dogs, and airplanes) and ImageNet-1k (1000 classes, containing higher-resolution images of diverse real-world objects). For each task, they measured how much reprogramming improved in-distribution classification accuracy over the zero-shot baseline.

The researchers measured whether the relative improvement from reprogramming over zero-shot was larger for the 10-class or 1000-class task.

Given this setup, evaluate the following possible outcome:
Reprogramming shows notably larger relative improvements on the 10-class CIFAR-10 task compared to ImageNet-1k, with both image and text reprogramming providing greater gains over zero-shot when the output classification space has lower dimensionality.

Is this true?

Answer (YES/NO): NO